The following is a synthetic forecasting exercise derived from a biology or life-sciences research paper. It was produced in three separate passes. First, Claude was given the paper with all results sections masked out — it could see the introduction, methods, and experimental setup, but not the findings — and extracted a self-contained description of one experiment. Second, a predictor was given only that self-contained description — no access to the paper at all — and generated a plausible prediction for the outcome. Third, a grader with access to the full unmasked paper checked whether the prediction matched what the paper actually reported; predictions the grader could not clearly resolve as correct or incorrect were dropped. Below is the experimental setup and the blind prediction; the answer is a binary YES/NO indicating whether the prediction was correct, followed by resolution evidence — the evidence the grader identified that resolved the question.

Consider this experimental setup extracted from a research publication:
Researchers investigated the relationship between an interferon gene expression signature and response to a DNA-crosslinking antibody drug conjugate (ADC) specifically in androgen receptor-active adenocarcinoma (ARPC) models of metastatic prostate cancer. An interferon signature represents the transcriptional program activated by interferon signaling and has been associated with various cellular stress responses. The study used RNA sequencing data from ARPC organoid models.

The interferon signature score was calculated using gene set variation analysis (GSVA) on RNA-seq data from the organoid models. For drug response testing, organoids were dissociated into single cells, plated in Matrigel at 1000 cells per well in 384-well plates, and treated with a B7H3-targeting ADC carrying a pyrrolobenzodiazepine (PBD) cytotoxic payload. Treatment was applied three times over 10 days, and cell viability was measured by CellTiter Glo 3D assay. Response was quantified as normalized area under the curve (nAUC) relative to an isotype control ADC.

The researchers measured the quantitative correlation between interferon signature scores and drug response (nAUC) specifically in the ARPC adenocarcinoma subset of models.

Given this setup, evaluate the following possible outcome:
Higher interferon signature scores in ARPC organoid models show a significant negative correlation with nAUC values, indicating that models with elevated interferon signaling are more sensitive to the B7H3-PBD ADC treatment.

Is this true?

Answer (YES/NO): YES